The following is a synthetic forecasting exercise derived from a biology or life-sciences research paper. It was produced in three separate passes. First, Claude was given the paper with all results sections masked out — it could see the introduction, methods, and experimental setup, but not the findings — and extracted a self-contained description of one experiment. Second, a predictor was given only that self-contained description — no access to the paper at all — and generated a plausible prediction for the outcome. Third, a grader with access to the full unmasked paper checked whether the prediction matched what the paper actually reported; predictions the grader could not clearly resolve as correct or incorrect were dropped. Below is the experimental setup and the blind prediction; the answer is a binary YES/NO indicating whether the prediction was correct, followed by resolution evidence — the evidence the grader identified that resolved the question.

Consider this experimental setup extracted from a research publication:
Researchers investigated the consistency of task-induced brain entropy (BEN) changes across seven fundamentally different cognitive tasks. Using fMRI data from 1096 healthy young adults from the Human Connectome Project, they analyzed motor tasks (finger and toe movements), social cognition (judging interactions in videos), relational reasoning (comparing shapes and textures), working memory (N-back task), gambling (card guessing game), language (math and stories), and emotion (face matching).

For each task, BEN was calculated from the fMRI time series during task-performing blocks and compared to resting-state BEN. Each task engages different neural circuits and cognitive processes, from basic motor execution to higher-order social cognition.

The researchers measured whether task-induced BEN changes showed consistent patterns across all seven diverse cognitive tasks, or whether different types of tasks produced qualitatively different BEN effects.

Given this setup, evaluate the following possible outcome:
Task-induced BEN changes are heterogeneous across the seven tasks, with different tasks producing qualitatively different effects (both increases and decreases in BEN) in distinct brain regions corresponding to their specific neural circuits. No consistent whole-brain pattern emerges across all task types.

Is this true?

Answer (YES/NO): NO